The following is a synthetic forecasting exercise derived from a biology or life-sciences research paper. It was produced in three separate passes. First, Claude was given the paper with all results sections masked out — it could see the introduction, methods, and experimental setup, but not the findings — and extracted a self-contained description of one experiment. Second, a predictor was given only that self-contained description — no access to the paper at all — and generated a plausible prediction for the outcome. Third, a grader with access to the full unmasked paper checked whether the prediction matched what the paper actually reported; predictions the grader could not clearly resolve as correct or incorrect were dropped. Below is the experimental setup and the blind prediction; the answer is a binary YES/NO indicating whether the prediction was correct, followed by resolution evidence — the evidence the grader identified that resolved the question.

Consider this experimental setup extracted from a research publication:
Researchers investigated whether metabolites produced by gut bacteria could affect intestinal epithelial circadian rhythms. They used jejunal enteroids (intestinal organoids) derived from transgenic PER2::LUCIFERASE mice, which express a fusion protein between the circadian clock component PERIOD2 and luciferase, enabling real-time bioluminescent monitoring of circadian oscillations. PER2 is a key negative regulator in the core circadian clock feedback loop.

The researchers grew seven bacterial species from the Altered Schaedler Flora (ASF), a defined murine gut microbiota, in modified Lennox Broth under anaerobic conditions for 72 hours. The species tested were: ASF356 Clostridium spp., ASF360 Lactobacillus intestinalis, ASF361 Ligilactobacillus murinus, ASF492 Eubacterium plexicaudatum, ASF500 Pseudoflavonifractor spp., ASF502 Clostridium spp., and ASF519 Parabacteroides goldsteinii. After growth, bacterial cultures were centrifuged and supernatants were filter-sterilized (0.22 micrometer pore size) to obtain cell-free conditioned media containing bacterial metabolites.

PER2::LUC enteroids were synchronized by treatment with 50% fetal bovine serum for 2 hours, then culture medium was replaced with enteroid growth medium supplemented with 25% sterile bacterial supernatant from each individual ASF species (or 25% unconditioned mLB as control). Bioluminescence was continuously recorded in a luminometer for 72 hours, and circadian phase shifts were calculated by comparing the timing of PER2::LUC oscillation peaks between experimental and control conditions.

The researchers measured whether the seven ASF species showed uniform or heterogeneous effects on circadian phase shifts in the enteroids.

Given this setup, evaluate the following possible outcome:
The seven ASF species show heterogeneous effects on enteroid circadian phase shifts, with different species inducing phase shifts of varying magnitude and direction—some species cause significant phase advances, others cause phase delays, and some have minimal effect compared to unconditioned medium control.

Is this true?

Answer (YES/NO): NO